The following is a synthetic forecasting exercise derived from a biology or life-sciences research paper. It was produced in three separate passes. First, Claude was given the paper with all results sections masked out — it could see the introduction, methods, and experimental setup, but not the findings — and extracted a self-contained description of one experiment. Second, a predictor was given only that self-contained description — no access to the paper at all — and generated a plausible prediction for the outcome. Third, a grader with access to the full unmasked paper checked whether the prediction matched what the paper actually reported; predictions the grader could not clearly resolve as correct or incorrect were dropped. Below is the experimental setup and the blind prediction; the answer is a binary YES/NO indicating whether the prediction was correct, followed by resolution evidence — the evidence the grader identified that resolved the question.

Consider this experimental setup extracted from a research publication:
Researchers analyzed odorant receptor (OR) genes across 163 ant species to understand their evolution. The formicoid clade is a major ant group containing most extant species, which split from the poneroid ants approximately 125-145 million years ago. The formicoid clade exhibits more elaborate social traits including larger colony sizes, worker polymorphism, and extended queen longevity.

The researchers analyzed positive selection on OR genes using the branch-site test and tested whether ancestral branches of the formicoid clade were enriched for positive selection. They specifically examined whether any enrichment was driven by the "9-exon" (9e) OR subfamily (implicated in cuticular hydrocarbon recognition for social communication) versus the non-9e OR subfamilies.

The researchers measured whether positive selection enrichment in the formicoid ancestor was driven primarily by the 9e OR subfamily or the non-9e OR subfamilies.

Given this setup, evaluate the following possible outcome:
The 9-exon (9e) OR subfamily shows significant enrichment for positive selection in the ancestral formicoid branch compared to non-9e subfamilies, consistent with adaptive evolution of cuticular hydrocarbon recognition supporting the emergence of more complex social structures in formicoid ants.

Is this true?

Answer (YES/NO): YES